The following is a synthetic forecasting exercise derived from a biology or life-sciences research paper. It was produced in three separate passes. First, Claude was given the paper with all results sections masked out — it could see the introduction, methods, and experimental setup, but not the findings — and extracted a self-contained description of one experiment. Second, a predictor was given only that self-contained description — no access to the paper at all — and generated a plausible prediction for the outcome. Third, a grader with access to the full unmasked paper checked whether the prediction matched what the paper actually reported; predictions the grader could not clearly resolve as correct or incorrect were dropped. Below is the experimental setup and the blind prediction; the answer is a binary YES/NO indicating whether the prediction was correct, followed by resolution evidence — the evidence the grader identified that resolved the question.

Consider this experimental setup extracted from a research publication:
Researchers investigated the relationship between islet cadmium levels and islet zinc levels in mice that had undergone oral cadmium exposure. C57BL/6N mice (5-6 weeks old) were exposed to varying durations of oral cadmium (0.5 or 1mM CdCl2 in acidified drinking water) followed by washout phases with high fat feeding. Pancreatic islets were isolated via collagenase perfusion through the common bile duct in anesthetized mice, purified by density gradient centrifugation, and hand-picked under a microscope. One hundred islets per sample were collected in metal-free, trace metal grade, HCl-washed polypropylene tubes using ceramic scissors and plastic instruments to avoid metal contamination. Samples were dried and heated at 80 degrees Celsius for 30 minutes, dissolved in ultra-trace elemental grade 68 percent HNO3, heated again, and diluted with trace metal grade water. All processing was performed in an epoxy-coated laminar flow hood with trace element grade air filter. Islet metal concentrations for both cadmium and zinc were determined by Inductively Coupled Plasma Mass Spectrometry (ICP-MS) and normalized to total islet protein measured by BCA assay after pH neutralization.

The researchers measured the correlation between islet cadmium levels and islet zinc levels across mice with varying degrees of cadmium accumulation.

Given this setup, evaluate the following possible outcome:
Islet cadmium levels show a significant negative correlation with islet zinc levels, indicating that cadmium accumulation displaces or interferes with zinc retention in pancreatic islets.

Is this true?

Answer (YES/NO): NO